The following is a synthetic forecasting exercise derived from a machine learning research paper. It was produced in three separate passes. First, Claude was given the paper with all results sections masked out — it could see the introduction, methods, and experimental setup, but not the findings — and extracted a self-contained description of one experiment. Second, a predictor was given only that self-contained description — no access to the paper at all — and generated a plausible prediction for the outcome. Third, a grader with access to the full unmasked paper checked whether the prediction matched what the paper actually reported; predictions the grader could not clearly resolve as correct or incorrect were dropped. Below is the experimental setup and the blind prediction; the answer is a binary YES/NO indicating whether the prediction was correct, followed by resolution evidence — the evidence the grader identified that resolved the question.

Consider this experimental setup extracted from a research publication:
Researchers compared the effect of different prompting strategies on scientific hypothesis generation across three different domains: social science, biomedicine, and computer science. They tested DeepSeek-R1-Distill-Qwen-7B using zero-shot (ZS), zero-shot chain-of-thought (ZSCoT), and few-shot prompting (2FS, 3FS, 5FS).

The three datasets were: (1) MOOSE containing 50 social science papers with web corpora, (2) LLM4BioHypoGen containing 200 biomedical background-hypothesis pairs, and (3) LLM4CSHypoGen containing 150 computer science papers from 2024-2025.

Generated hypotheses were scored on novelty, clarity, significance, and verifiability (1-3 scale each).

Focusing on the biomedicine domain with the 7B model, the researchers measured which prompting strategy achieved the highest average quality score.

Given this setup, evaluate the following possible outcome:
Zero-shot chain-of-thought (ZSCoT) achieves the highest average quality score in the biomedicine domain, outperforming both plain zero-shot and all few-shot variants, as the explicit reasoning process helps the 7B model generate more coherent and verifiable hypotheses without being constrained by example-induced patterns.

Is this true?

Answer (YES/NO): NO